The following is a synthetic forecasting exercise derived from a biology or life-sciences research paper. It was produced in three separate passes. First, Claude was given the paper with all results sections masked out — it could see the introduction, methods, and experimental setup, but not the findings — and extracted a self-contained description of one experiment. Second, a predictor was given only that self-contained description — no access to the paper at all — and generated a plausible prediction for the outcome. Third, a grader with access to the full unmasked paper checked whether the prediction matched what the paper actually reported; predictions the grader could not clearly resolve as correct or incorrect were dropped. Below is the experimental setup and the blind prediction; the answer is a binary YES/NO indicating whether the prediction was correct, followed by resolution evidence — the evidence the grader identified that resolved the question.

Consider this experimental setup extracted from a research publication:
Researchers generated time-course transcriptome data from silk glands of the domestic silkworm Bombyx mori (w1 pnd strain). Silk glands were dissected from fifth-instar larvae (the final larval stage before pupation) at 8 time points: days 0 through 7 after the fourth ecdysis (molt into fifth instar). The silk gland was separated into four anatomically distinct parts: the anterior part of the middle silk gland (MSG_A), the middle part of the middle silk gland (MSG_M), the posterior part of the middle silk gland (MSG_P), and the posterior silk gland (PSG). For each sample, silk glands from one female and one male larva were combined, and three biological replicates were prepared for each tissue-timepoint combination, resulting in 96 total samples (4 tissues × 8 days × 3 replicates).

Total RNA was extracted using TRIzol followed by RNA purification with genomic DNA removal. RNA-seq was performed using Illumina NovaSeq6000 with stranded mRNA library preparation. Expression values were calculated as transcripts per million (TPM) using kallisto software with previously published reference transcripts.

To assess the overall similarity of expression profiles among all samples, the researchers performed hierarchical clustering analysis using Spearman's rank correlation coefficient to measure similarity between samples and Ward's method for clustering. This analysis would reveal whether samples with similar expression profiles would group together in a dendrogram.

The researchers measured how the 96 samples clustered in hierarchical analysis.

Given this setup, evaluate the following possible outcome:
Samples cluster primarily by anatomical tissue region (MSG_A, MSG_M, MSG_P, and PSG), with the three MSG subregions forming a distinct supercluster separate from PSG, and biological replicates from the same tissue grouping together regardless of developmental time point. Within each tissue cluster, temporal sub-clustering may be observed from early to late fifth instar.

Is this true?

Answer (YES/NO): NO